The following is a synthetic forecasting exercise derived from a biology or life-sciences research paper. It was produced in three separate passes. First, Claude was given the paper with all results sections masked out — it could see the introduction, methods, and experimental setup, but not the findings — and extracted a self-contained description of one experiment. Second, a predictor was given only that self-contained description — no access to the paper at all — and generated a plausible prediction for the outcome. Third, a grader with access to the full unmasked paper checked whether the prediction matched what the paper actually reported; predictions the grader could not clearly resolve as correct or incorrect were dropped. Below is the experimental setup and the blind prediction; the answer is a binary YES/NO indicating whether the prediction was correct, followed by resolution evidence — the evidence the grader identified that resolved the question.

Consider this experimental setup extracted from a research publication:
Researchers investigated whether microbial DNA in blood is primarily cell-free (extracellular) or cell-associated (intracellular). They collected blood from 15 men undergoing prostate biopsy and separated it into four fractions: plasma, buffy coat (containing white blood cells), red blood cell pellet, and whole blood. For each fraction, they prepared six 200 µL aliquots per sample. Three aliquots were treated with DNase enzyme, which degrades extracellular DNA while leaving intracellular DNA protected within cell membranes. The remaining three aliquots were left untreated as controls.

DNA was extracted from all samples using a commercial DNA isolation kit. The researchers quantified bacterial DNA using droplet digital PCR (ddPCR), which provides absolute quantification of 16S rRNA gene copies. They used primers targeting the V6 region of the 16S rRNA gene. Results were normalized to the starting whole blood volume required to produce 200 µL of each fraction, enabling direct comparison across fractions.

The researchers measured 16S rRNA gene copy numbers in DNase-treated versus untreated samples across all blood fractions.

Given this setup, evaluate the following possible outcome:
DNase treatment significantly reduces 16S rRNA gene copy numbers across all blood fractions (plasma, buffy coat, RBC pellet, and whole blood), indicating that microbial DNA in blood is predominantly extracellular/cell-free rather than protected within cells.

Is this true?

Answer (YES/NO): YES